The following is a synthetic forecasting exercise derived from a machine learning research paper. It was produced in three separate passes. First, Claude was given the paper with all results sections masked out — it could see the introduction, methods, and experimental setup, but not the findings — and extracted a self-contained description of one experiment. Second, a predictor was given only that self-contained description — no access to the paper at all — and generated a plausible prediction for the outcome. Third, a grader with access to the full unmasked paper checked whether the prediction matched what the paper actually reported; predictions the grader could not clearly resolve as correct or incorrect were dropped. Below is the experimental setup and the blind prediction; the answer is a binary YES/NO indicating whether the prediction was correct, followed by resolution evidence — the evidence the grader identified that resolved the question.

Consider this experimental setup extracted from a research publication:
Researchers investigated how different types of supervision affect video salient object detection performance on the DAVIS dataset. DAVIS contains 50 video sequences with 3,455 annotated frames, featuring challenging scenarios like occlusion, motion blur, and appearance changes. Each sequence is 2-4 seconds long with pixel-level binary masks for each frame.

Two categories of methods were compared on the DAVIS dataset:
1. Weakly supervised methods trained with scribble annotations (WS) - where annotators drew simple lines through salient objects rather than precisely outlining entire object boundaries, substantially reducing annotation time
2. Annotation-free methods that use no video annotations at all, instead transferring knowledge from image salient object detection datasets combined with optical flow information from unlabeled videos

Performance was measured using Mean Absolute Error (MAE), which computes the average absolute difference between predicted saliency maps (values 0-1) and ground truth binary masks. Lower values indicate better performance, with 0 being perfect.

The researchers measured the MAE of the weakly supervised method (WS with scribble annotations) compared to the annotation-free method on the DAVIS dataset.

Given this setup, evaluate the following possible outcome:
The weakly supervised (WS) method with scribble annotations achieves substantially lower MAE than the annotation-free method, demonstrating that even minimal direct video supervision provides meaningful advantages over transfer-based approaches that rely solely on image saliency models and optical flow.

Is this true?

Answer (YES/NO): NO